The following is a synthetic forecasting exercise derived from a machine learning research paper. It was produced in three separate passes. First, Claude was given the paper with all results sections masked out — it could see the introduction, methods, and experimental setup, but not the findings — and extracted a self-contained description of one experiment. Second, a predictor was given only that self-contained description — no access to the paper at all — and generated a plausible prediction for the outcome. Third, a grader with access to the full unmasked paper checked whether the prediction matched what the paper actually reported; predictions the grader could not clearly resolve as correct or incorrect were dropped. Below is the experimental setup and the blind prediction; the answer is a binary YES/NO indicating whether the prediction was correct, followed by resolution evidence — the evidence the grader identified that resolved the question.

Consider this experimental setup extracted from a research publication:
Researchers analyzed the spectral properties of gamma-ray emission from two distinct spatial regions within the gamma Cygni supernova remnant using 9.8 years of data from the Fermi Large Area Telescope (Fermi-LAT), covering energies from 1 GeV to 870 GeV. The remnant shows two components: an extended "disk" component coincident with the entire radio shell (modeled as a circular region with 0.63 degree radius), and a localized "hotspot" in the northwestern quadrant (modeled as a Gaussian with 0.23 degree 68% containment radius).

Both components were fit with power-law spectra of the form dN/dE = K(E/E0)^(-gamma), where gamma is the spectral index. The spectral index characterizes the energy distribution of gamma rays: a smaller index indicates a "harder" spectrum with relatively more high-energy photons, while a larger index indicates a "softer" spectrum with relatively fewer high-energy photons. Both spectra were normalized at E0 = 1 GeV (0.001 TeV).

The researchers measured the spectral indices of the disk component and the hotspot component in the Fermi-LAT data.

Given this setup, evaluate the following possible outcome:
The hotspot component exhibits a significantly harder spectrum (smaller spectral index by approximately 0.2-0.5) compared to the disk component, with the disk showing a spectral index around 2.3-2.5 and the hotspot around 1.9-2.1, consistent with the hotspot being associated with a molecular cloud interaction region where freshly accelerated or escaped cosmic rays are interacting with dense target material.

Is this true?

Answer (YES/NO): NO